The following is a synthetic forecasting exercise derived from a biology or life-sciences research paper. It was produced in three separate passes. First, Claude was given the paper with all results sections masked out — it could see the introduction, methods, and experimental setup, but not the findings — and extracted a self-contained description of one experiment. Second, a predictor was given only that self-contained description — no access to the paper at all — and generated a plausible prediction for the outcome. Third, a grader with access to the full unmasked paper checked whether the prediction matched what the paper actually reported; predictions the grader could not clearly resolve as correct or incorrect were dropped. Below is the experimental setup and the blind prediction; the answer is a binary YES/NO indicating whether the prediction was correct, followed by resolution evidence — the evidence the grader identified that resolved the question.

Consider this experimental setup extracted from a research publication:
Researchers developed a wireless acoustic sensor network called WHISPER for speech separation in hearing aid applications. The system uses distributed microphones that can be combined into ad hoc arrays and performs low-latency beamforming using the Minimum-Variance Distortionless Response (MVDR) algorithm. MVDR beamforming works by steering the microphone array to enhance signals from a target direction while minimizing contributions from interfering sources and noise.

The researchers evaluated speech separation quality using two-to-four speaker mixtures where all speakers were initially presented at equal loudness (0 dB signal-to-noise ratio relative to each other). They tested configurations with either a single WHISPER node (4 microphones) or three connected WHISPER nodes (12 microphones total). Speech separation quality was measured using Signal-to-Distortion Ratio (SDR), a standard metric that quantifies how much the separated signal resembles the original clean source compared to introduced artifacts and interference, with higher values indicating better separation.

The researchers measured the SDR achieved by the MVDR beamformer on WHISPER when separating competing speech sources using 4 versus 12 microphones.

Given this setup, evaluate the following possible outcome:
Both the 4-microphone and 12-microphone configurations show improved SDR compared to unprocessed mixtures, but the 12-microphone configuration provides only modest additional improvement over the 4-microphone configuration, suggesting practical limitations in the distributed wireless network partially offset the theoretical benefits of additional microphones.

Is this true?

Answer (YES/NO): NO